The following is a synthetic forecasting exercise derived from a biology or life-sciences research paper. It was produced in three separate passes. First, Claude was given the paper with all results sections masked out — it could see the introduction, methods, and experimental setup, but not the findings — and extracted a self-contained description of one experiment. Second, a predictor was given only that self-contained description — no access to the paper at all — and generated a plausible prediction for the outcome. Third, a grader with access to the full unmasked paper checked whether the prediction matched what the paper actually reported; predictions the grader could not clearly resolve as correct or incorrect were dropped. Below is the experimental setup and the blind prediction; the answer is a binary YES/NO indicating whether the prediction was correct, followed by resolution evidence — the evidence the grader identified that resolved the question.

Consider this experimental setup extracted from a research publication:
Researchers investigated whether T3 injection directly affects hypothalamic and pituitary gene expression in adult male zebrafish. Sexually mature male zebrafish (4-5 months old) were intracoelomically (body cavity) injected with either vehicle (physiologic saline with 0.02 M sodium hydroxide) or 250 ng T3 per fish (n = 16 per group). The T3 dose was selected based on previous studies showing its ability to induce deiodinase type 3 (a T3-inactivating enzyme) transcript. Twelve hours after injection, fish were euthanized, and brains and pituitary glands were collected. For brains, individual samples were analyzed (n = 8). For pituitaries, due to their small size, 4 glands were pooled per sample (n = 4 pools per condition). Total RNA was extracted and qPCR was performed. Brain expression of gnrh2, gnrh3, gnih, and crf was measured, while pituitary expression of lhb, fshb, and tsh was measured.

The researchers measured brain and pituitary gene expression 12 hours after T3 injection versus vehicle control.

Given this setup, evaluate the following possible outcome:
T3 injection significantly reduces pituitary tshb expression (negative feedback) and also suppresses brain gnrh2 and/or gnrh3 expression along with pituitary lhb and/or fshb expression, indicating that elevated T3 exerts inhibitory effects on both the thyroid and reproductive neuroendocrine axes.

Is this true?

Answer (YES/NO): NO